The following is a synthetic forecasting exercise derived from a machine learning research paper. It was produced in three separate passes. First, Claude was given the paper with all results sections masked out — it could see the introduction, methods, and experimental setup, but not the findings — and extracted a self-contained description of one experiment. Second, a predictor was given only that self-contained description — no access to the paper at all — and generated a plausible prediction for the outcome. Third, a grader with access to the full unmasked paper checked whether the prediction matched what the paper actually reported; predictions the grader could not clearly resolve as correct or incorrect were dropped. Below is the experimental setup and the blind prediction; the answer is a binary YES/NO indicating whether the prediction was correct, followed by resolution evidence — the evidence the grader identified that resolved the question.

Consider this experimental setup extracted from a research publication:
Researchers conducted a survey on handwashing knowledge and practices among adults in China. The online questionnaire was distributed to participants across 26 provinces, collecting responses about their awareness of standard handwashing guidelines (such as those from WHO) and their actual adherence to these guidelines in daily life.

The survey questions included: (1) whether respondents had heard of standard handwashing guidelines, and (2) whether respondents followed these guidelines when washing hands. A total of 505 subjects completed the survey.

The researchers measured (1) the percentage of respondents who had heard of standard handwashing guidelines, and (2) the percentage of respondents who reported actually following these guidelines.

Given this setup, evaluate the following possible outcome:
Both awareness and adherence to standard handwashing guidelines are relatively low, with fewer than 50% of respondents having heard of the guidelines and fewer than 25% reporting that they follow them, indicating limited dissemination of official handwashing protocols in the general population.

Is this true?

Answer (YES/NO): NO